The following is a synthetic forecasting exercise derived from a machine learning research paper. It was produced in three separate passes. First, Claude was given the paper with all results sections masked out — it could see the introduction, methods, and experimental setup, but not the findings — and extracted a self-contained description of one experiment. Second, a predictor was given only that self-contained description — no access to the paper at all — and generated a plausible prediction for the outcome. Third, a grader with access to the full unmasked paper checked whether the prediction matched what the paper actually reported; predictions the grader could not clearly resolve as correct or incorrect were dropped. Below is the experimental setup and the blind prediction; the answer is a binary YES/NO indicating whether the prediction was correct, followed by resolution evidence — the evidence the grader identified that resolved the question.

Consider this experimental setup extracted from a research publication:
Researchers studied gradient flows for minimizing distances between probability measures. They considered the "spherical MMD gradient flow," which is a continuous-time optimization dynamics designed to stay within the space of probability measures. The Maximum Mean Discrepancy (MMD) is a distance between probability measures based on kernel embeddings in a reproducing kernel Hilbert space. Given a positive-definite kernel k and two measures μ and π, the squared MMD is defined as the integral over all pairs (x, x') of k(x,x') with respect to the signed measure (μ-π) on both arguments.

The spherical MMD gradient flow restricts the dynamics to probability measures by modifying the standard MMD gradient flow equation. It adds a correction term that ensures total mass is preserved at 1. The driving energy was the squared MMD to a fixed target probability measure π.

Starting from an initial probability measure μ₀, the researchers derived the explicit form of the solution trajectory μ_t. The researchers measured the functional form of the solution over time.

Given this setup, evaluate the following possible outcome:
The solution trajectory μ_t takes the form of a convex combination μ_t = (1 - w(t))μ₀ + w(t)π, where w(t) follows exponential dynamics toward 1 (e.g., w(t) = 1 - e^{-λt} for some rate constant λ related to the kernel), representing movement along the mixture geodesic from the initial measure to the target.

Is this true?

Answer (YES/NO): YES